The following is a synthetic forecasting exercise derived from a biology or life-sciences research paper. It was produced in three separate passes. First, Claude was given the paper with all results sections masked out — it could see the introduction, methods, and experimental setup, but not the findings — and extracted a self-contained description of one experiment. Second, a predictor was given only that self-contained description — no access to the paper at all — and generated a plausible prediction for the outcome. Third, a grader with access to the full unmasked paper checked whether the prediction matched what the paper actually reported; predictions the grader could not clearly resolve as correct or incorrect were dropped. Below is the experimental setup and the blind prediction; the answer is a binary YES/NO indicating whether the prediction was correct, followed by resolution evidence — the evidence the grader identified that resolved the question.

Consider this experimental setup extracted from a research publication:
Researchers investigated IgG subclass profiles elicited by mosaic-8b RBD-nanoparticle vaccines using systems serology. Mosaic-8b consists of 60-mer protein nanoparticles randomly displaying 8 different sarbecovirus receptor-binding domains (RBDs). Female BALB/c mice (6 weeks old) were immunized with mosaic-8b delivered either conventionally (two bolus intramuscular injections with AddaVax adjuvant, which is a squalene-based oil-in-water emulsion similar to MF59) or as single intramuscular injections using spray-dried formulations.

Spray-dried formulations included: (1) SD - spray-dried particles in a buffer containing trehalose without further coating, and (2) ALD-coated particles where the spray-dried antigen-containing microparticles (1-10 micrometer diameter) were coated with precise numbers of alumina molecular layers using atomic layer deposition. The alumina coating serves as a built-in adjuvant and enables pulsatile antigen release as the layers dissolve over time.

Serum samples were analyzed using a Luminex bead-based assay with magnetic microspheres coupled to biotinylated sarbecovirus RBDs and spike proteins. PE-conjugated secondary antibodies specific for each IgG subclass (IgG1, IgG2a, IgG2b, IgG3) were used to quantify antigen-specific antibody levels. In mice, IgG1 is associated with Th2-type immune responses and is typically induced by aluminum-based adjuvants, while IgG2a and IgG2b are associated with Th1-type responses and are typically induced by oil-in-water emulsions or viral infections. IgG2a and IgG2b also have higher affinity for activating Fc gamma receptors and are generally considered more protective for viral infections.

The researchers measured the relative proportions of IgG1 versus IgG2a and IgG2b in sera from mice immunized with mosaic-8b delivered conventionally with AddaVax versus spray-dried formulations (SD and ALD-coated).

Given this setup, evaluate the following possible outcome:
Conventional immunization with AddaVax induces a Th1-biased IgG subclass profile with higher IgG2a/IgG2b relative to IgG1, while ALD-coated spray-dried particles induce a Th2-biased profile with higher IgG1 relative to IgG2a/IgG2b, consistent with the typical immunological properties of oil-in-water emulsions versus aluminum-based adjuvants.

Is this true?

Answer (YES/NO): NO